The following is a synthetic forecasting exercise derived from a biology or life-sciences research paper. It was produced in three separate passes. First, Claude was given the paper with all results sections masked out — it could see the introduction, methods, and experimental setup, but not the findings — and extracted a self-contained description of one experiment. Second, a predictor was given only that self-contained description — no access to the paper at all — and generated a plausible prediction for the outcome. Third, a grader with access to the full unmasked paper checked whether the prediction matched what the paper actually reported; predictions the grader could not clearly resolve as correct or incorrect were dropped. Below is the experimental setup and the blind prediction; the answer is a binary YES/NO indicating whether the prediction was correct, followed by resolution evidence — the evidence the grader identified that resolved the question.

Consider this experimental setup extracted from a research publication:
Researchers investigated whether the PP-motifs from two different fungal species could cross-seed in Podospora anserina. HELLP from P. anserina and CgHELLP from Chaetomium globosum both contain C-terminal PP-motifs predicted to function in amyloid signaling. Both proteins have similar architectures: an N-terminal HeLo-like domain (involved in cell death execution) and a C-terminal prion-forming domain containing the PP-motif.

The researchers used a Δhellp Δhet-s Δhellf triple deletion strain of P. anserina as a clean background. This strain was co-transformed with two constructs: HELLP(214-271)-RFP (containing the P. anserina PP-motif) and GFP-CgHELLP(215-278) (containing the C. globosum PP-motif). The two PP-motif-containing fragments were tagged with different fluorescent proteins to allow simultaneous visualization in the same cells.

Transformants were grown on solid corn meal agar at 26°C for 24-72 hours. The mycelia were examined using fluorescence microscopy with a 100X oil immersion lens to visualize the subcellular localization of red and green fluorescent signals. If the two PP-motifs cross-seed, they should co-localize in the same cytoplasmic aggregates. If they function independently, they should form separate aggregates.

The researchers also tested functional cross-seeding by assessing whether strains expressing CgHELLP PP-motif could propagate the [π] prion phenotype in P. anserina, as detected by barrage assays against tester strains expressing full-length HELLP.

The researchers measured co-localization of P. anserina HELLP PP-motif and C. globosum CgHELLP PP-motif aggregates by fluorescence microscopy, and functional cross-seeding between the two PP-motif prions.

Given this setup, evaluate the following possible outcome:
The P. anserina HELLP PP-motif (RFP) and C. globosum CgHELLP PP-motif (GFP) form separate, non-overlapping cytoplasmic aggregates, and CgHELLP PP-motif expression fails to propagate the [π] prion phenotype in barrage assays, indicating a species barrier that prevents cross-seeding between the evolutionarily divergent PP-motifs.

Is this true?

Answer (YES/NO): NO